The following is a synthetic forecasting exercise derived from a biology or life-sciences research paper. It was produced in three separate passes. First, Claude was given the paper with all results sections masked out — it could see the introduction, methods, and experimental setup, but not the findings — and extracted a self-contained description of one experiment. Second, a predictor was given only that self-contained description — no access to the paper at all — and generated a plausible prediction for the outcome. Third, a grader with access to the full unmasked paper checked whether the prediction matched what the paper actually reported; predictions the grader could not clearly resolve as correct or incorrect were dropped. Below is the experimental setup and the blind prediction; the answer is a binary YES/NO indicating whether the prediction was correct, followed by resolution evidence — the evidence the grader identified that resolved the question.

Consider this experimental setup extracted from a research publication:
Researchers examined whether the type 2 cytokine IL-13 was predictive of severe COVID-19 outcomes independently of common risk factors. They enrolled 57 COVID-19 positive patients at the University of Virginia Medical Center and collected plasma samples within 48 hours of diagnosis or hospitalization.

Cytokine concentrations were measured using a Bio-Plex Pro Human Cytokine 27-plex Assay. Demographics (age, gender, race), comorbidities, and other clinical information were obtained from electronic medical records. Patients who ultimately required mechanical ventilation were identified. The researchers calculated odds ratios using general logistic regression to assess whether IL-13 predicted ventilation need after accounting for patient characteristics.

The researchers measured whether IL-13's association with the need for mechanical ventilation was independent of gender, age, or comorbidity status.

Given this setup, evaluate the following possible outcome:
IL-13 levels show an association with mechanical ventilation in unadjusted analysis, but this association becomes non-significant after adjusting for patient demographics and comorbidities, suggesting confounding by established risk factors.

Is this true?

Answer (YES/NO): NO